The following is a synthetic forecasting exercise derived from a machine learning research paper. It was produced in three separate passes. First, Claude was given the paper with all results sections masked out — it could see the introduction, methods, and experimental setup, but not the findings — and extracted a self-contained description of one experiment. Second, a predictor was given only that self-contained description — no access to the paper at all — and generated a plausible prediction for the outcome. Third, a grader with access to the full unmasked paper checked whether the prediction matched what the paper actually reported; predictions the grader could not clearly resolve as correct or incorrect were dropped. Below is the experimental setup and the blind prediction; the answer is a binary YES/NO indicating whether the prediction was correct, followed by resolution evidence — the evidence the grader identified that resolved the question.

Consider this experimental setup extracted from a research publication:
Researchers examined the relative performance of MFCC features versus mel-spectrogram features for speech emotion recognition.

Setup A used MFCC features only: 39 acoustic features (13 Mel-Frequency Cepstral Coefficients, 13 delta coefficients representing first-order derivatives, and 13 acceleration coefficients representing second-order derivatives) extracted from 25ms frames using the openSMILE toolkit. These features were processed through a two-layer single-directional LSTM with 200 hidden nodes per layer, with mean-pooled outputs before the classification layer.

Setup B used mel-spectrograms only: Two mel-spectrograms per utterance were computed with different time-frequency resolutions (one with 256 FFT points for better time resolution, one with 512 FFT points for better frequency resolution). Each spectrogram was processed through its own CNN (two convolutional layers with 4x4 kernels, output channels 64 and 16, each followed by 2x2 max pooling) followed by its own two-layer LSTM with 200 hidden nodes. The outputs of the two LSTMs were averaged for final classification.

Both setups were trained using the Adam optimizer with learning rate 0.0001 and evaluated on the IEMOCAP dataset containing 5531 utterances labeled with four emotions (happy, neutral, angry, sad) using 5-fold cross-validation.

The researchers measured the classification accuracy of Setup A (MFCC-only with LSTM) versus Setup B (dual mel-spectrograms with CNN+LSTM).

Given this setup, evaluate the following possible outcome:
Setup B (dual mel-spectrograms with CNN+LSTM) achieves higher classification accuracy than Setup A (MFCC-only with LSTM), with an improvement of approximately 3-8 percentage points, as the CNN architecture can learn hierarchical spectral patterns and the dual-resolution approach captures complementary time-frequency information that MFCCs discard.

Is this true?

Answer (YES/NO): NO